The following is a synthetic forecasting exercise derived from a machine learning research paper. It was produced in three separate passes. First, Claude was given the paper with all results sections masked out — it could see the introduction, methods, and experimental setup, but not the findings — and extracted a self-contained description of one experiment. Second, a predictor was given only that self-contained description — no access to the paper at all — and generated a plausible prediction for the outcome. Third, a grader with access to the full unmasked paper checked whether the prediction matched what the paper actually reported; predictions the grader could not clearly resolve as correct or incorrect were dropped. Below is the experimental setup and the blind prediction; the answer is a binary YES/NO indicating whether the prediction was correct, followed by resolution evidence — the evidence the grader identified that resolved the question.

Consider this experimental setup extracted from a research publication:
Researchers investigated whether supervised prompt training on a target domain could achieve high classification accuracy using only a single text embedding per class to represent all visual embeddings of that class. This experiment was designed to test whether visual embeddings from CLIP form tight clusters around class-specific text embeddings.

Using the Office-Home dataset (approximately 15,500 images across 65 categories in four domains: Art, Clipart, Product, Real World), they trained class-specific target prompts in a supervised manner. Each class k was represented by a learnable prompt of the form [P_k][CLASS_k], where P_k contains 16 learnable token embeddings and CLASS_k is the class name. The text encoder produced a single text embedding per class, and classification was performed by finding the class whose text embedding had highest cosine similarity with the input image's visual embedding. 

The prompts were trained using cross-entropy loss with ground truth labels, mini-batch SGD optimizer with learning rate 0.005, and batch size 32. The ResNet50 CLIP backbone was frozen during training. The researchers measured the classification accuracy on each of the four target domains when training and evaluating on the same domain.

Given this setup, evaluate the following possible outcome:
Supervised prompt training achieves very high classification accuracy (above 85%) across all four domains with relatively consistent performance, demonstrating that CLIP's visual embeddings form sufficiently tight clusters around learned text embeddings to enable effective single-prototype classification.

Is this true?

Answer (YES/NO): YES